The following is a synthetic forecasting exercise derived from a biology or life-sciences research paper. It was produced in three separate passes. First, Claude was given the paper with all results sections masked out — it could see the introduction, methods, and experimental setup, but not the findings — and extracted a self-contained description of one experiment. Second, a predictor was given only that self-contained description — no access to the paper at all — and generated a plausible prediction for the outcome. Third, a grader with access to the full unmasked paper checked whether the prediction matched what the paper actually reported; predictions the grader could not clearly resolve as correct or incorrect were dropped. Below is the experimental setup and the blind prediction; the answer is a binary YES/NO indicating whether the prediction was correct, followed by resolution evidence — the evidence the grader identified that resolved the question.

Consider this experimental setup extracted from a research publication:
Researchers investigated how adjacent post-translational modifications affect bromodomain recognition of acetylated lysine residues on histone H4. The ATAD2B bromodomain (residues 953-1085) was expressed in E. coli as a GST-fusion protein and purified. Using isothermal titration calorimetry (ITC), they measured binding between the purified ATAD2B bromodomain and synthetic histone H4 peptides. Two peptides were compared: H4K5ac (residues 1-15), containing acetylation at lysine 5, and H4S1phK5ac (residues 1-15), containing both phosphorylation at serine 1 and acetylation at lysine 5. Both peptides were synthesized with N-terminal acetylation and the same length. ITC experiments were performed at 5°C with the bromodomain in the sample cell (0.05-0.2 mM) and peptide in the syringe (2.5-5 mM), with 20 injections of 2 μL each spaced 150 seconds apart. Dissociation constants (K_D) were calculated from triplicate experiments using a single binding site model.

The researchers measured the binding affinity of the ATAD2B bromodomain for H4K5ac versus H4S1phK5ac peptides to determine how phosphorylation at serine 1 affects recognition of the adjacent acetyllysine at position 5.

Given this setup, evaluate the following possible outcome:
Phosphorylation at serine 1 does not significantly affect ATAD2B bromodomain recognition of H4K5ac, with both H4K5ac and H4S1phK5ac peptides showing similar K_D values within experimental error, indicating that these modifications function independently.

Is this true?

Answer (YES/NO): NO